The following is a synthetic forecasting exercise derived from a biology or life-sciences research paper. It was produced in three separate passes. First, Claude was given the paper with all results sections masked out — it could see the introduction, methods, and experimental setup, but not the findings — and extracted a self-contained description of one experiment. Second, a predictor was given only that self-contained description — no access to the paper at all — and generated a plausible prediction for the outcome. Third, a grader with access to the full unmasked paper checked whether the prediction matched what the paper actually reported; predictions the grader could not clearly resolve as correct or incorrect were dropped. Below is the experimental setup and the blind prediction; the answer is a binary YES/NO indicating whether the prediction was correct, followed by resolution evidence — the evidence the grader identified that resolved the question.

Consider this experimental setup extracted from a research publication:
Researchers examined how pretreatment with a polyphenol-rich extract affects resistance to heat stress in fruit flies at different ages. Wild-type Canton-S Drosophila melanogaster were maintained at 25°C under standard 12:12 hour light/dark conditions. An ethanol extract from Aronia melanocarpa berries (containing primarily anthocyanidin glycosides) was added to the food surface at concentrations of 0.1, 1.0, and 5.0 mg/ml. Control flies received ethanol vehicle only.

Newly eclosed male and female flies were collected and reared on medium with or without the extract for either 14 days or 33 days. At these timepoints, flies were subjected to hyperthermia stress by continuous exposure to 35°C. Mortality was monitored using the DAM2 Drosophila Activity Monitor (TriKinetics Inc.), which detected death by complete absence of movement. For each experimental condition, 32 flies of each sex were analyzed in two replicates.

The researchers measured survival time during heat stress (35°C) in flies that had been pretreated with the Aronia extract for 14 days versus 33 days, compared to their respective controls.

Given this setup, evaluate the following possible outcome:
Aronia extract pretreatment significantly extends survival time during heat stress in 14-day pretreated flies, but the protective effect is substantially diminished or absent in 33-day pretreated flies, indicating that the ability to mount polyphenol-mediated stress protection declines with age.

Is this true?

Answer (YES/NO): YES